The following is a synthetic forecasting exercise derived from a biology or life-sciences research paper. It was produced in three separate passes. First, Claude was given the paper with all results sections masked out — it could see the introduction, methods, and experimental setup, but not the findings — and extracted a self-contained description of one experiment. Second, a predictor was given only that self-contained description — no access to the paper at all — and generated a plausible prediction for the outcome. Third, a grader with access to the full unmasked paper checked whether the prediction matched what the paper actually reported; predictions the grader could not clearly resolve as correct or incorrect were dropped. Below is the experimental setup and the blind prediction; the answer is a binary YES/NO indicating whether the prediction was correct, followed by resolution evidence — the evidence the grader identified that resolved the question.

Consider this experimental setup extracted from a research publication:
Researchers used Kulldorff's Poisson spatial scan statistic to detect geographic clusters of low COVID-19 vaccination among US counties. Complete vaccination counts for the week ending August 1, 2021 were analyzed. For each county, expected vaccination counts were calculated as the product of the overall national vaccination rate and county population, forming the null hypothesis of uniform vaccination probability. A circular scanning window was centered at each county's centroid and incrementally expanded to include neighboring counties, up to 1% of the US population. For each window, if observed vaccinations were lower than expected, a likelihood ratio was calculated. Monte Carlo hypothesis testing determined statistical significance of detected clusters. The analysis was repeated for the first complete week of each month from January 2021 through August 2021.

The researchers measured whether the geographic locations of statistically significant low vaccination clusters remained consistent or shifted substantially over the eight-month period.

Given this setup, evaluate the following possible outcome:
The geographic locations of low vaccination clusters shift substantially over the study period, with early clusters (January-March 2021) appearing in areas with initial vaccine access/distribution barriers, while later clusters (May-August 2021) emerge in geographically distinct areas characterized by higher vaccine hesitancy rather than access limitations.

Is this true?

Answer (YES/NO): NO